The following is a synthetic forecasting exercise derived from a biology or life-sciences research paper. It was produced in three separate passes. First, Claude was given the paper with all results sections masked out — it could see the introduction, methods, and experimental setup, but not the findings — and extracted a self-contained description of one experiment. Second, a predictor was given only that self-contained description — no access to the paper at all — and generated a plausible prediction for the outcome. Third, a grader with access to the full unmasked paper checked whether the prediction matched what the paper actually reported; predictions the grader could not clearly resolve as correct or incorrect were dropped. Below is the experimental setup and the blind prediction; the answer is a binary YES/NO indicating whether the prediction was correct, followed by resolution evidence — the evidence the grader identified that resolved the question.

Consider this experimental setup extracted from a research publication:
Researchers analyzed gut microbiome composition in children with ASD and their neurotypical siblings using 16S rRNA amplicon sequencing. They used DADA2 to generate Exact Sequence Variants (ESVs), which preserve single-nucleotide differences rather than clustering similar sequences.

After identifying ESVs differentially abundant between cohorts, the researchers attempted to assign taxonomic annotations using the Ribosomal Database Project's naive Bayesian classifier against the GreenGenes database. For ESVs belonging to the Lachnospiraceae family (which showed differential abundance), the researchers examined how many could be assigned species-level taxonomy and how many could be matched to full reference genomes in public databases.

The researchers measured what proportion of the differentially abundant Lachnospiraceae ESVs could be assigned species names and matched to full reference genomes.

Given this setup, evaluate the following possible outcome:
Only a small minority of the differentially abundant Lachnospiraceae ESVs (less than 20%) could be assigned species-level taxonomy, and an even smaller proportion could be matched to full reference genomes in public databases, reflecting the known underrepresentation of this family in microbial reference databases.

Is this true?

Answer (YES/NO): NO